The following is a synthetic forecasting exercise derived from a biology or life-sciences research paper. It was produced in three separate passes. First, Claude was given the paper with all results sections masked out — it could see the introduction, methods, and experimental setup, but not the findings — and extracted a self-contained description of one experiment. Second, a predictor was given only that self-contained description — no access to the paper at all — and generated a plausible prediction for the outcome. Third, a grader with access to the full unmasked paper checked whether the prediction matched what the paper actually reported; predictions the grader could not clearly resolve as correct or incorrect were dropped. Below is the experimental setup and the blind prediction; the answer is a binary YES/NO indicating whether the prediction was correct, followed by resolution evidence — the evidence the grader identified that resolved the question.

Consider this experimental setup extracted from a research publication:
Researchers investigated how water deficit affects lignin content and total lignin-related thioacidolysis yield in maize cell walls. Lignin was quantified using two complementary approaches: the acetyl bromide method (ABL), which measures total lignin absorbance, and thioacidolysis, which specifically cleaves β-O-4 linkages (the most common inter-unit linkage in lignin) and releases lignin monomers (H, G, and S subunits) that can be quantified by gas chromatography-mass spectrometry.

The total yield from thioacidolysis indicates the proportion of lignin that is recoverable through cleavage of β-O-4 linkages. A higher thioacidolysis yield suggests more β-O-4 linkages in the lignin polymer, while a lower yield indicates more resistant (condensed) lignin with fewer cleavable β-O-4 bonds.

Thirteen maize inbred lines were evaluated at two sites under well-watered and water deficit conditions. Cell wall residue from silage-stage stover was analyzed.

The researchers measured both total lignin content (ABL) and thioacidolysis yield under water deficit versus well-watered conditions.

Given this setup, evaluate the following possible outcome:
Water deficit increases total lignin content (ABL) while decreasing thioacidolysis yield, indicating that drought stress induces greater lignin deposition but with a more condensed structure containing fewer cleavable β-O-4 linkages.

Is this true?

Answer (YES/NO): NO